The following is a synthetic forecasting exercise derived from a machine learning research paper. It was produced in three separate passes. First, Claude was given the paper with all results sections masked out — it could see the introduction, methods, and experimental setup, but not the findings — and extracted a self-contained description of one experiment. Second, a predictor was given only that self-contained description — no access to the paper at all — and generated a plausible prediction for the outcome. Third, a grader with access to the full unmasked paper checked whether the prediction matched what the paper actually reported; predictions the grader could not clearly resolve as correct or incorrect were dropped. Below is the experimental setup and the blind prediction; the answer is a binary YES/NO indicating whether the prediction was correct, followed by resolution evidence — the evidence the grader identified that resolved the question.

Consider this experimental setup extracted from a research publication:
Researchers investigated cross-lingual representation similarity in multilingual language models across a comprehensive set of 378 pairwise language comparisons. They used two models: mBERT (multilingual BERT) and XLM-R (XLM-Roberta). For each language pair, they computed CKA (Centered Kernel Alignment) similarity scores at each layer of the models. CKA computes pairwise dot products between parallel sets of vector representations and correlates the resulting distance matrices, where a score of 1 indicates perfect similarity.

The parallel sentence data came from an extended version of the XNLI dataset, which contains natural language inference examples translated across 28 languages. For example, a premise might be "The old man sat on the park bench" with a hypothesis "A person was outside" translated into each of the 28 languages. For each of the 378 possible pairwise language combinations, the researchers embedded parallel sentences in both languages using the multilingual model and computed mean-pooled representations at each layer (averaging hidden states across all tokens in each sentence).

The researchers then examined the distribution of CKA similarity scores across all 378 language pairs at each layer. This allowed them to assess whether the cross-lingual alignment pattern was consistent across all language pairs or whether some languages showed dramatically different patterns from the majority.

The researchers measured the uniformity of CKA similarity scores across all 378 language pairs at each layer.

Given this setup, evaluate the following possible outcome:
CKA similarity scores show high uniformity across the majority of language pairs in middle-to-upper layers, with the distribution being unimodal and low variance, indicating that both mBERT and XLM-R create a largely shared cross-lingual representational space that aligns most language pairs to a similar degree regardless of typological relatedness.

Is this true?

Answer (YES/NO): NO